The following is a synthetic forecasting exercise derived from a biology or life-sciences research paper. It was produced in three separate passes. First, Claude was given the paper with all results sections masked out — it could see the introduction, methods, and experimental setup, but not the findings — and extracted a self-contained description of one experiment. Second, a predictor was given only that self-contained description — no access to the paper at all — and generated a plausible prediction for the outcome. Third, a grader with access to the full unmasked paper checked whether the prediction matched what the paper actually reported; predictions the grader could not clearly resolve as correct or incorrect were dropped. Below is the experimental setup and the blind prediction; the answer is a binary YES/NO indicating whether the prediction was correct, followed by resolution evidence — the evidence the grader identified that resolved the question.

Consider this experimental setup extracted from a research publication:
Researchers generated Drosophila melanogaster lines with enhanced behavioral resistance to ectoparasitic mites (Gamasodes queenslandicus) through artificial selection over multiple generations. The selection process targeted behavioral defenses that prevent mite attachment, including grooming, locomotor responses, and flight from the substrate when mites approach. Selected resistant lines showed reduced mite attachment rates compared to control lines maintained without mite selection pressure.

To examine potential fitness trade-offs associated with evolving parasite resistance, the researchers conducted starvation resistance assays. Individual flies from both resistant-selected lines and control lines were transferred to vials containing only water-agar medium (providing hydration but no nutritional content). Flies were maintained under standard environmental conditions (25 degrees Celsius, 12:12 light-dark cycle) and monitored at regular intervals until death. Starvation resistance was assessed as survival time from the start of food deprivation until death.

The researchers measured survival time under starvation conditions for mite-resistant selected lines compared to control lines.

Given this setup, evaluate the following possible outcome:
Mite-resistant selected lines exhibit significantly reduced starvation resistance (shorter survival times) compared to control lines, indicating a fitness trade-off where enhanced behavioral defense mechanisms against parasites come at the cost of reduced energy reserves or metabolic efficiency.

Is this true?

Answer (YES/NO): YES